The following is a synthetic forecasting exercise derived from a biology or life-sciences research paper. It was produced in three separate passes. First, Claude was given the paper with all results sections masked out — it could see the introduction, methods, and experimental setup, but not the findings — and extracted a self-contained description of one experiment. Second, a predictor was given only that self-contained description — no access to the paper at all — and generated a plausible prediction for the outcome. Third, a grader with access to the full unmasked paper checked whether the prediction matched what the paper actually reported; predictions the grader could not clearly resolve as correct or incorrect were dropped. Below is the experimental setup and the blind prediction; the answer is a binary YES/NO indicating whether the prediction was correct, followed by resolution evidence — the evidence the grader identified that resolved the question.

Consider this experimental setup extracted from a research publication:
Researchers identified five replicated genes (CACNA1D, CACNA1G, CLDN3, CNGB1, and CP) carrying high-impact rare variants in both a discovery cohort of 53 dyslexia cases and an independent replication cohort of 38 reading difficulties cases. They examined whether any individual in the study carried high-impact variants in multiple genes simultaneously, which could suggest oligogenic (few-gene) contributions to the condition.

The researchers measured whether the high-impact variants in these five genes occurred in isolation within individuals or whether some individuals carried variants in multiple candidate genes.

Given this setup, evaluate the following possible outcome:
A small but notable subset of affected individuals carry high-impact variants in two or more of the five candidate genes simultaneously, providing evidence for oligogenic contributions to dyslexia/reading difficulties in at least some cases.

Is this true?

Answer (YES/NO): YES